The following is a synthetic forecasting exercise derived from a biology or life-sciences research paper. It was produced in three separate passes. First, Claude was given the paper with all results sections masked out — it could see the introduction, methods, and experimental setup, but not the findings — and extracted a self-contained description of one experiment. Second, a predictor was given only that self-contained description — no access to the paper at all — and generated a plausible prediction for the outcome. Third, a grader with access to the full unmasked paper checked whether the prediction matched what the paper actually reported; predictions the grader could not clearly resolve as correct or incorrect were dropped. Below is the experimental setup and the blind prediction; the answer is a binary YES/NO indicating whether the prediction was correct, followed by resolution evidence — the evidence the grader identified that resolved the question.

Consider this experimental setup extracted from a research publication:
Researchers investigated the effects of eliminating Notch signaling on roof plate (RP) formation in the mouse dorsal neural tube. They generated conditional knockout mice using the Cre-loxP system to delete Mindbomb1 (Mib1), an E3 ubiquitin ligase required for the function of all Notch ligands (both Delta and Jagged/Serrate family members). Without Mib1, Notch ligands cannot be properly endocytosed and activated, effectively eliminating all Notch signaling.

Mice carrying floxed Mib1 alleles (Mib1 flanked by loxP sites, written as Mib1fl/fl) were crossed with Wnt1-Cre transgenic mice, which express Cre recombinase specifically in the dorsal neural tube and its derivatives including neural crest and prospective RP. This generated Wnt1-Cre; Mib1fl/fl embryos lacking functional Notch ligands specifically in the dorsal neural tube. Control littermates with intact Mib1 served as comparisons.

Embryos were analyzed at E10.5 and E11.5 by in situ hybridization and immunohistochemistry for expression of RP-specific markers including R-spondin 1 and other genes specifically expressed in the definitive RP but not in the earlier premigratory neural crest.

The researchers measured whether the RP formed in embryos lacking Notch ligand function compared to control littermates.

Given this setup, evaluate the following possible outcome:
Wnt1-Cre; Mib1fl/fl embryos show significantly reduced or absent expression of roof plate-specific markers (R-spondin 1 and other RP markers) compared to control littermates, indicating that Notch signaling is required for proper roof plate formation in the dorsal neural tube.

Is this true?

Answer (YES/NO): YES